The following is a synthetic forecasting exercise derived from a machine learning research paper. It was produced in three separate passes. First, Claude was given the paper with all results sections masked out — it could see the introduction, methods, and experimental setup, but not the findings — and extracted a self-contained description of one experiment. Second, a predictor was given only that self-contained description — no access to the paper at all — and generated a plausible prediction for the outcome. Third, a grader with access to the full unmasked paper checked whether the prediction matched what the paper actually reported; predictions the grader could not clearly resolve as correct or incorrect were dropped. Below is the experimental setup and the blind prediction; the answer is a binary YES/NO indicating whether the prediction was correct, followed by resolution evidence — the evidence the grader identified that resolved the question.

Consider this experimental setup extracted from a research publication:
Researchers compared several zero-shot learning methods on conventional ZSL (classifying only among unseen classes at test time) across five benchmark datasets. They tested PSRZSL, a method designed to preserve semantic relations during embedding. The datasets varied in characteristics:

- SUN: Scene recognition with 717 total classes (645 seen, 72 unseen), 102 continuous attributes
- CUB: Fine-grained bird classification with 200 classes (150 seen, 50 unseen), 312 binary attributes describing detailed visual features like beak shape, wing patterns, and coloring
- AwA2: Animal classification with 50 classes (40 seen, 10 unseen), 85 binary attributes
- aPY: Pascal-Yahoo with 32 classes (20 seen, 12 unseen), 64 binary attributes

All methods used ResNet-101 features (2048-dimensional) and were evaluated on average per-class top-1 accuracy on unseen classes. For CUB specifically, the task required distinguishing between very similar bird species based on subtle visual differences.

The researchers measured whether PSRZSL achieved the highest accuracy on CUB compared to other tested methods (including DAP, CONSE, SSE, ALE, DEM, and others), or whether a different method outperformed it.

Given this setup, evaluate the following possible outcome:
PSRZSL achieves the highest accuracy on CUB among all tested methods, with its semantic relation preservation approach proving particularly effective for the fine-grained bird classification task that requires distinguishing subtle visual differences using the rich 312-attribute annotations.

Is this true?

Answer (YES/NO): YES